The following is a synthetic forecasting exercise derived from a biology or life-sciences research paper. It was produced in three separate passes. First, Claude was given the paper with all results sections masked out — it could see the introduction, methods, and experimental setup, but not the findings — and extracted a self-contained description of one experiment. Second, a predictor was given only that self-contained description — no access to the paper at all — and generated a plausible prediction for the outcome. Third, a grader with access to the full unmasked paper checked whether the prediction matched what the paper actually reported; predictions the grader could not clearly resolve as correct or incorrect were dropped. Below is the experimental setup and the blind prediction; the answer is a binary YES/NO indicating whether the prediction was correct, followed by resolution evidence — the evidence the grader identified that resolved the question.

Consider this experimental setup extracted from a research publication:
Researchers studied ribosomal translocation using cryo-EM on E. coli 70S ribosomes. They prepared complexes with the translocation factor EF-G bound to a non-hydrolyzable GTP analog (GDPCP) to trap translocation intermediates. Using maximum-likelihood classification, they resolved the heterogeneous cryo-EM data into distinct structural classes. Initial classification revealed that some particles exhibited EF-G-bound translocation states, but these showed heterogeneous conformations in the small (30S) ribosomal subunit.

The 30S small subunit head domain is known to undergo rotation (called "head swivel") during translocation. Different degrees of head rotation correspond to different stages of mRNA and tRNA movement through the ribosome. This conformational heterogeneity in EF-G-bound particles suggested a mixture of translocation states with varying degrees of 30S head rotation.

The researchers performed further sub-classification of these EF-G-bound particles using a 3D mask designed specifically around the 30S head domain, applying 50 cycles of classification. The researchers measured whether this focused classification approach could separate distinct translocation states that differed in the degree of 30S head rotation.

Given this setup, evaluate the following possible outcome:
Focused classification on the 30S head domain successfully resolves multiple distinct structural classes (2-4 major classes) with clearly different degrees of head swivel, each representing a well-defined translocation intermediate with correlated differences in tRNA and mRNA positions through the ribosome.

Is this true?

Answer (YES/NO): YES